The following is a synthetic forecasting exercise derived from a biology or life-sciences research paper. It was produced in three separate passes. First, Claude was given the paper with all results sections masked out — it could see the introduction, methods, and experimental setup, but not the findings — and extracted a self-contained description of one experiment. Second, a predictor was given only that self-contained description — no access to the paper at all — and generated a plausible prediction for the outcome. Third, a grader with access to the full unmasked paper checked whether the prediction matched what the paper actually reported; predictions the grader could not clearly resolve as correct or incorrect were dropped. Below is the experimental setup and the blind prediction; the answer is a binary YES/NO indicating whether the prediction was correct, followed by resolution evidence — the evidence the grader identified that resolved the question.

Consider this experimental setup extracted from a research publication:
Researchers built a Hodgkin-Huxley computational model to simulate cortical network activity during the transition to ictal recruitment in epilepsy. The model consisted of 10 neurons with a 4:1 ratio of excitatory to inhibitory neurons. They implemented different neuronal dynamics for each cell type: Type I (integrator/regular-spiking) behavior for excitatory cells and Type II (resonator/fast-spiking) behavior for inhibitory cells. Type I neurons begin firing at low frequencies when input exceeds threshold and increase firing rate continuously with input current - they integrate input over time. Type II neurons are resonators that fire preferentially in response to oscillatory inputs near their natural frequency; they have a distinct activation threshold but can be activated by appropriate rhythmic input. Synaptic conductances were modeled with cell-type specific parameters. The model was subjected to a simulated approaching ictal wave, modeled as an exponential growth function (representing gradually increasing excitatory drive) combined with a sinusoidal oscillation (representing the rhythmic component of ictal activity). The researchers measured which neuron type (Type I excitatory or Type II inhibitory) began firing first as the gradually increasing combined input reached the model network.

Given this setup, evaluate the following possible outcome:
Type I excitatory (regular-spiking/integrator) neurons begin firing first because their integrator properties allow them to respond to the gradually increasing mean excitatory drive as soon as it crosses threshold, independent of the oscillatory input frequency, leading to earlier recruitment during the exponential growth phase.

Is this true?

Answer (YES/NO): NO